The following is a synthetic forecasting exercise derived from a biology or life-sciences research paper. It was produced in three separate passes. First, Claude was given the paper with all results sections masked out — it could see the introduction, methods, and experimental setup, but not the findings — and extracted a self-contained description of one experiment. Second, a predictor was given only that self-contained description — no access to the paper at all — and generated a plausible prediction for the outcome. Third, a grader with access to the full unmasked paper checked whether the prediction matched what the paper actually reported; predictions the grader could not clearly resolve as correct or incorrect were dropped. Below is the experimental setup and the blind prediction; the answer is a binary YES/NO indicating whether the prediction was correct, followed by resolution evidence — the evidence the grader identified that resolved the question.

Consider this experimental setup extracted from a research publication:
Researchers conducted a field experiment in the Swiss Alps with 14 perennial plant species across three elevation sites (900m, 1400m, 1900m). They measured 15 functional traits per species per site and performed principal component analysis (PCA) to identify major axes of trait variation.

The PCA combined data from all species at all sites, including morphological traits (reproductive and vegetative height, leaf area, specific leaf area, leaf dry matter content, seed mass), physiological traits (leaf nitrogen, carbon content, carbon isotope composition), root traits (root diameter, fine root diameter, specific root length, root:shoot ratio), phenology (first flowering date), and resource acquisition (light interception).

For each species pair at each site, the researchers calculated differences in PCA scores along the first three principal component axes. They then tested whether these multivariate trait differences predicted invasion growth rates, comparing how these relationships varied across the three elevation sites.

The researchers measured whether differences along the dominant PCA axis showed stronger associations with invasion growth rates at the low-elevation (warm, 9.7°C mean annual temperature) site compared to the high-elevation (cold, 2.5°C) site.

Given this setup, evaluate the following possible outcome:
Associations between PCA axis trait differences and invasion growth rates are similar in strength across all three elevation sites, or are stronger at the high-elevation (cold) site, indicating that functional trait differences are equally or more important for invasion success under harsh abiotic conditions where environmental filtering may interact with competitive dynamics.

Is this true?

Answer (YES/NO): NO